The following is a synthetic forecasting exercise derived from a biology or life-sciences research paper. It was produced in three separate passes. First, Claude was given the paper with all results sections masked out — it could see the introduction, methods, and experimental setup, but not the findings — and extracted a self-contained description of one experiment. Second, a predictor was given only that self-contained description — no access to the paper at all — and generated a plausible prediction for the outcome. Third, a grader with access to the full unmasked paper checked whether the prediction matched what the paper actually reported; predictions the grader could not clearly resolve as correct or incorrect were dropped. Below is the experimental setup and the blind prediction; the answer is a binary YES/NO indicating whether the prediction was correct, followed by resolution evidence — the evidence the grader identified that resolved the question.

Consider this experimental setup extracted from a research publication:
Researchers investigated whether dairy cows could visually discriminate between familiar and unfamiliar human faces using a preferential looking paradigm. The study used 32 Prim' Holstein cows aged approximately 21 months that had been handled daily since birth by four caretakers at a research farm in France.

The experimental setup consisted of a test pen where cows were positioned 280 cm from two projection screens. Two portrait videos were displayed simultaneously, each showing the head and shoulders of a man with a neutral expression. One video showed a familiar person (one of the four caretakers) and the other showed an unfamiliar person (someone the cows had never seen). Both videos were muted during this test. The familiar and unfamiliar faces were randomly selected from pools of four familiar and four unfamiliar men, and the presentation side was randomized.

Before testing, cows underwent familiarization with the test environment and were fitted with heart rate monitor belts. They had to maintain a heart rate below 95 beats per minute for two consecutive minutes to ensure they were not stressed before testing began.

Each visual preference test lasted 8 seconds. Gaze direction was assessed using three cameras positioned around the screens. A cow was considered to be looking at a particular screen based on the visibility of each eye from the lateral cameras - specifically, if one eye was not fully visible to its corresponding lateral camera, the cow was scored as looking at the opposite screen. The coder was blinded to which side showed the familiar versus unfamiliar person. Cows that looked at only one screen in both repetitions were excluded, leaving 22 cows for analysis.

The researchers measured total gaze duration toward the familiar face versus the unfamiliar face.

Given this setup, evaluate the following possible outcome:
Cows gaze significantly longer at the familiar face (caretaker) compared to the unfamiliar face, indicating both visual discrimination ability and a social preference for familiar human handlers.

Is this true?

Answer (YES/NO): NO